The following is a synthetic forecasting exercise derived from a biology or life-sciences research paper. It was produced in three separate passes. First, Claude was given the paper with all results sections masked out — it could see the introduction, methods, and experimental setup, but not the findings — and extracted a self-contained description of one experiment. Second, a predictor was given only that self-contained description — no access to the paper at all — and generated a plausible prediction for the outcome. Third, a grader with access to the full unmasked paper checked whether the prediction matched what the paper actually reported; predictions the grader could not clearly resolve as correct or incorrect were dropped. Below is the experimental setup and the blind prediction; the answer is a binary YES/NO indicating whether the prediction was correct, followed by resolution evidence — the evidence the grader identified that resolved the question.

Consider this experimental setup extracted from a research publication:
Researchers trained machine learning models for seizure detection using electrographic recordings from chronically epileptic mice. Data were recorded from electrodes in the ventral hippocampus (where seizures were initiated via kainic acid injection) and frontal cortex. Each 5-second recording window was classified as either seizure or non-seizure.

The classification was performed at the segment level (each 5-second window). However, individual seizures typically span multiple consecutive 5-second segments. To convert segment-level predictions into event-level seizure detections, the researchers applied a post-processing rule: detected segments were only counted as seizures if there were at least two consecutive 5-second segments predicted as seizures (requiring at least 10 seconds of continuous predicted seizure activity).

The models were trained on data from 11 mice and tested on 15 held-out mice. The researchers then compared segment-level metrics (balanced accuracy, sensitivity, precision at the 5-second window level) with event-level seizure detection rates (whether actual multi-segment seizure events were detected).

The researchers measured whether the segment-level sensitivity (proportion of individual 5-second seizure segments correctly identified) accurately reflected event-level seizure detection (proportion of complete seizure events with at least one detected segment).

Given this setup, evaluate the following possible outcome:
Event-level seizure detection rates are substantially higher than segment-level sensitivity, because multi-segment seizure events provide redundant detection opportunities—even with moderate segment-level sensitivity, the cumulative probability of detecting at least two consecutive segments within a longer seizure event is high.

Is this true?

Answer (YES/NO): YES